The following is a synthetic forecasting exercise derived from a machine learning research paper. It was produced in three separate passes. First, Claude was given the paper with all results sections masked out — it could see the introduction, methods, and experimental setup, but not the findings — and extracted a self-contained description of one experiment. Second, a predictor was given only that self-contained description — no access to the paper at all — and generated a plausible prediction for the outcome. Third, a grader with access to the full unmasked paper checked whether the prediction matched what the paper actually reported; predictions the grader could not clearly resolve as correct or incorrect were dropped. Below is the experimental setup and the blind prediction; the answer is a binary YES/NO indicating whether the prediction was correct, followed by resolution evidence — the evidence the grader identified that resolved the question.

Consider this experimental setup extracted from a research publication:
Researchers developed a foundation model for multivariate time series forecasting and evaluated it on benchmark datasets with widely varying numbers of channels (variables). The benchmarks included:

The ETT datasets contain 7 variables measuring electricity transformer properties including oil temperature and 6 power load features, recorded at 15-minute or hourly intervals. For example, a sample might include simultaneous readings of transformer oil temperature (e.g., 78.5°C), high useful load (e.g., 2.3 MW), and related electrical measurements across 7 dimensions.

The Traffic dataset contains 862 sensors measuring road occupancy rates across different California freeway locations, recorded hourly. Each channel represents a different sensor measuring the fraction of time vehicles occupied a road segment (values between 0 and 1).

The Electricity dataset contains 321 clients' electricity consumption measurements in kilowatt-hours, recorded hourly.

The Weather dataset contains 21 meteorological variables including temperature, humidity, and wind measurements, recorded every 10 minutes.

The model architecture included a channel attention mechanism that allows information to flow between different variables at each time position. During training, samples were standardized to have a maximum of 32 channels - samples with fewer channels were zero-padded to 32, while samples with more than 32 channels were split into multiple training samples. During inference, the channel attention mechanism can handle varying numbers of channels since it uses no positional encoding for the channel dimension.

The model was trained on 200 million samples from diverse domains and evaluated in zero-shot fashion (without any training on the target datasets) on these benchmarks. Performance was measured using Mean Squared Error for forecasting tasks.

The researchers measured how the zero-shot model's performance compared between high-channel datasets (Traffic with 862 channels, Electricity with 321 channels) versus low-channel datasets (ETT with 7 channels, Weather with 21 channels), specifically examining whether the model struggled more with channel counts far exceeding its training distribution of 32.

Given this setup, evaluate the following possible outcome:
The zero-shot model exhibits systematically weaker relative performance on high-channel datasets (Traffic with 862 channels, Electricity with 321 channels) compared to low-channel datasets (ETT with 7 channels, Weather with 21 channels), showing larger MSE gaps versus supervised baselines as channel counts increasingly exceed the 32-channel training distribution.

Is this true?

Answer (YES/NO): NO